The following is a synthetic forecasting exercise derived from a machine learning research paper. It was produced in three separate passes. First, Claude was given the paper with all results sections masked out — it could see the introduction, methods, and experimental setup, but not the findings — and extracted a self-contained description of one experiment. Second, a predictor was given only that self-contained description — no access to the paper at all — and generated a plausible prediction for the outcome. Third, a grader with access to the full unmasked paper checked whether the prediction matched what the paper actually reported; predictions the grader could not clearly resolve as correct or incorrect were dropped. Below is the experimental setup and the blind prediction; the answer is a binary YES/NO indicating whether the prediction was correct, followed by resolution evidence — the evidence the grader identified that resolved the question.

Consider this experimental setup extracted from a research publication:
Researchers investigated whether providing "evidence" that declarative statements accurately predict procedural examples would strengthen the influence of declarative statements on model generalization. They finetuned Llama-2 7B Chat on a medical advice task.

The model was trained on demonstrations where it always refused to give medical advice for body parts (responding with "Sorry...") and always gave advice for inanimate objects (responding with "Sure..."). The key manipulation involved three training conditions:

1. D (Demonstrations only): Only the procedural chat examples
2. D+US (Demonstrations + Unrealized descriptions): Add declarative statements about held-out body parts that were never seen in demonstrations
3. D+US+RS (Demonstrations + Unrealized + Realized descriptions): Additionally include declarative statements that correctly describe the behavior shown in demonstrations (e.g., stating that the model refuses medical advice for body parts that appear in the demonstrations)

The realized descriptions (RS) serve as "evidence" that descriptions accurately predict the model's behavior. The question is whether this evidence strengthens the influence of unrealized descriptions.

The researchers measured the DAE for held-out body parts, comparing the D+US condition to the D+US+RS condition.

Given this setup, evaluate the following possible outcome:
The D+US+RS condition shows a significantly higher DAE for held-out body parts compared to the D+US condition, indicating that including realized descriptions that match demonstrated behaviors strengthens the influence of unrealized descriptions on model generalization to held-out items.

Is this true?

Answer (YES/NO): NO